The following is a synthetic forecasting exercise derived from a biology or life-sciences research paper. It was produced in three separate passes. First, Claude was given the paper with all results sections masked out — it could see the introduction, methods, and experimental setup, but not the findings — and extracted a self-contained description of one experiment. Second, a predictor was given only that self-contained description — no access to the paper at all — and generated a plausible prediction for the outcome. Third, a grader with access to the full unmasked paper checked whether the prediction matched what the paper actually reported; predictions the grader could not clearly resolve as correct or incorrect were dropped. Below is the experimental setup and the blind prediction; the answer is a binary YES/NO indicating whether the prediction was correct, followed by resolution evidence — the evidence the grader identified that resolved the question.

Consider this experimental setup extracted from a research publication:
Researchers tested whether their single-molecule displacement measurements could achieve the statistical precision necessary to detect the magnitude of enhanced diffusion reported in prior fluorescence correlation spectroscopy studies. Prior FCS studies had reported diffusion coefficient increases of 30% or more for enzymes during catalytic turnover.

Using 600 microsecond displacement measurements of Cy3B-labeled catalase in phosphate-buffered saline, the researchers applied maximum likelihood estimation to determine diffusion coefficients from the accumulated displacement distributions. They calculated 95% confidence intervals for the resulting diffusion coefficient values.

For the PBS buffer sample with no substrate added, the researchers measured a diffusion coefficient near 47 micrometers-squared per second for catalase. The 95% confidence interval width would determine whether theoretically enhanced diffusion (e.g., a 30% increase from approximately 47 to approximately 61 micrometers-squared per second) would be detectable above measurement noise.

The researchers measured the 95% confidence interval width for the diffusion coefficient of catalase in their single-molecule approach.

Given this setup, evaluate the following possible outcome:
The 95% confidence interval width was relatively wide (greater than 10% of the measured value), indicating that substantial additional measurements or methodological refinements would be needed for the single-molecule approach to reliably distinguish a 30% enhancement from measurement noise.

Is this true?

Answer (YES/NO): NO